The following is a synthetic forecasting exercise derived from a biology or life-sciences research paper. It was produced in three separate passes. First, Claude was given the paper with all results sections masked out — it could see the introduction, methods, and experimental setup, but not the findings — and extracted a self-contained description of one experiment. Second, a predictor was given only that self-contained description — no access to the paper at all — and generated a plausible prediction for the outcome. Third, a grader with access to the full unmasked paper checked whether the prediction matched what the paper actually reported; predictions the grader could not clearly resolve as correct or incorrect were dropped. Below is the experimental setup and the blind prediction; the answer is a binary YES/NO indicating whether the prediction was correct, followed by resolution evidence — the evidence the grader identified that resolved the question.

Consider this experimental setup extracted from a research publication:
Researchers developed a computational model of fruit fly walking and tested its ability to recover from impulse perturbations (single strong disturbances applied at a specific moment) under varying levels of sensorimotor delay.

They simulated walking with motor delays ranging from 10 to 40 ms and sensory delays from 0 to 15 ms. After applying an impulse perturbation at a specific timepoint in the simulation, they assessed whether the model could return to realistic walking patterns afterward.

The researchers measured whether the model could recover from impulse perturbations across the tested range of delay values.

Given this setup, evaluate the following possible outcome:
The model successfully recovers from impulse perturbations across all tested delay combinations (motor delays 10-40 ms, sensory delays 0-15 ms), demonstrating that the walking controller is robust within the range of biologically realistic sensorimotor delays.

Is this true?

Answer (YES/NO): NO